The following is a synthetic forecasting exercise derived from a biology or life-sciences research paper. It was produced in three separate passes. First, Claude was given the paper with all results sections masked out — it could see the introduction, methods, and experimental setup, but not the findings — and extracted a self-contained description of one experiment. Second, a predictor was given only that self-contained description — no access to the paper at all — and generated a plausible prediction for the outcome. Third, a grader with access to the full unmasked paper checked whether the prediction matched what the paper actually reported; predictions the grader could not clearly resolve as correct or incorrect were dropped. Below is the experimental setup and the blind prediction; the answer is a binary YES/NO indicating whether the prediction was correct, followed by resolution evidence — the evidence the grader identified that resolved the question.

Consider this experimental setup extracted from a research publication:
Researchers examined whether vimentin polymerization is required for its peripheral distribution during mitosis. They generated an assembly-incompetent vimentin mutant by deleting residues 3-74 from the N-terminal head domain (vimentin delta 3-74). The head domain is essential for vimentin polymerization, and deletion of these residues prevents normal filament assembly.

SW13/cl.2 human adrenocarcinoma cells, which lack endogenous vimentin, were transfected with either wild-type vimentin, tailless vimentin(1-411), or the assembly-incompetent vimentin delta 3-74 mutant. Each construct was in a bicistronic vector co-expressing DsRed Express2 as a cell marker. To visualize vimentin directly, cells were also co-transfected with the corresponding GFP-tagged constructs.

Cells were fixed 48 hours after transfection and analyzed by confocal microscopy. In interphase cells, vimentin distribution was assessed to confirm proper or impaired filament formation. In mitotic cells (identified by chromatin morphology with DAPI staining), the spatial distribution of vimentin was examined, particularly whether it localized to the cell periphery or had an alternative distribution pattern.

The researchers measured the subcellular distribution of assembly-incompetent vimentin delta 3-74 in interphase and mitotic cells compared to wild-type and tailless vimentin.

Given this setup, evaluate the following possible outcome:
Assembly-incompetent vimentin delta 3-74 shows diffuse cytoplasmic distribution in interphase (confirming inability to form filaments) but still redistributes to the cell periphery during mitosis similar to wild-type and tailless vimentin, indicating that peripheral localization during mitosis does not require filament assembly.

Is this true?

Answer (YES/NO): NO